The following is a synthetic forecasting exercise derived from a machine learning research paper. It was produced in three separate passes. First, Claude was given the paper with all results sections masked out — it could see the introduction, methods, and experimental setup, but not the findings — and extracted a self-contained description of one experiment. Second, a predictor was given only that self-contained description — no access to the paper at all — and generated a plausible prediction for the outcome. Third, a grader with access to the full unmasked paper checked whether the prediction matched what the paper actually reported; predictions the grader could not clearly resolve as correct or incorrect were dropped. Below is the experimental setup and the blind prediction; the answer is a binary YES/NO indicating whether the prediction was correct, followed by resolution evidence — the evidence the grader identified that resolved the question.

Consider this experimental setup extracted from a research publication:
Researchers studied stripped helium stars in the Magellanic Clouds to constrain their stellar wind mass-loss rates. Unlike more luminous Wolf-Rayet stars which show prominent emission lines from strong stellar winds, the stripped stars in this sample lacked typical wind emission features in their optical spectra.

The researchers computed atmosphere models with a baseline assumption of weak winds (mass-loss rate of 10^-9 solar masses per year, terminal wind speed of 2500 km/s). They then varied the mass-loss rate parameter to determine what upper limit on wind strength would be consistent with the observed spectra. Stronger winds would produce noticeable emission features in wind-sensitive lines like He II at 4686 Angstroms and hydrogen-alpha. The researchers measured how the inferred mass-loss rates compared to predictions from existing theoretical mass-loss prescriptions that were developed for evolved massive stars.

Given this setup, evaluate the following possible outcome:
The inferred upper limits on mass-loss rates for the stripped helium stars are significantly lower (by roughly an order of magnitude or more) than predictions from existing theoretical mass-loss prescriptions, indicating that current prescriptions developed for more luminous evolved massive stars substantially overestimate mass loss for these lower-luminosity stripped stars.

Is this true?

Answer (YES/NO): YES